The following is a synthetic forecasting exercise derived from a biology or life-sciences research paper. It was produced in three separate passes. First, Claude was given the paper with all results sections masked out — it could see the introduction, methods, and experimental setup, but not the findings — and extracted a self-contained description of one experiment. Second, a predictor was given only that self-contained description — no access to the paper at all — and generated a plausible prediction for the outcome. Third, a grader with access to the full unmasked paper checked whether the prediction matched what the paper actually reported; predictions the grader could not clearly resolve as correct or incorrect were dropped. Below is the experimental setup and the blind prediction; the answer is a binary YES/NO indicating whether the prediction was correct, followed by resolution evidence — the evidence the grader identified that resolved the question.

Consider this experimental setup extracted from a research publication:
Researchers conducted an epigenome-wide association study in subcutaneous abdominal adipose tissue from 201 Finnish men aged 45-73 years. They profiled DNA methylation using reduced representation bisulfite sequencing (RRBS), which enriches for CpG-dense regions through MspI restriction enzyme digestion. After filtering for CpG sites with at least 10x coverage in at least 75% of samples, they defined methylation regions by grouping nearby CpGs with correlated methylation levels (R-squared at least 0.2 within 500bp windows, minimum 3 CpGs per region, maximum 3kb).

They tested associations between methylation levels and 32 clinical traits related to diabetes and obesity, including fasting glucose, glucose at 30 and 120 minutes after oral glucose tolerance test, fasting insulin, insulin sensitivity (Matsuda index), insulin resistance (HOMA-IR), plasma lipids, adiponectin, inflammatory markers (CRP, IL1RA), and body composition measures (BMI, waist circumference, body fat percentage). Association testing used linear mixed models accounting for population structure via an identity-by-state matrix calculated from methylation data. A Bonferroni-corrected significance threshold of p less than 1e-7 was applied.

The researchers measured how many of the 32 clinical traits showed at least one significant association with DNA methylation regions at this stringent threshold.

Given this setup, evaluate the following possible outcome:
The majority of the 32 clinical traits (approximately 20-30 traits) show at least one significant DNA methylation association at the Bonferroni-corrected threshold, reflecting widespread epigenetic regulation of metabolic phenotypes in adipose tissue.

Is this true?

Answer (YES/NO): NO